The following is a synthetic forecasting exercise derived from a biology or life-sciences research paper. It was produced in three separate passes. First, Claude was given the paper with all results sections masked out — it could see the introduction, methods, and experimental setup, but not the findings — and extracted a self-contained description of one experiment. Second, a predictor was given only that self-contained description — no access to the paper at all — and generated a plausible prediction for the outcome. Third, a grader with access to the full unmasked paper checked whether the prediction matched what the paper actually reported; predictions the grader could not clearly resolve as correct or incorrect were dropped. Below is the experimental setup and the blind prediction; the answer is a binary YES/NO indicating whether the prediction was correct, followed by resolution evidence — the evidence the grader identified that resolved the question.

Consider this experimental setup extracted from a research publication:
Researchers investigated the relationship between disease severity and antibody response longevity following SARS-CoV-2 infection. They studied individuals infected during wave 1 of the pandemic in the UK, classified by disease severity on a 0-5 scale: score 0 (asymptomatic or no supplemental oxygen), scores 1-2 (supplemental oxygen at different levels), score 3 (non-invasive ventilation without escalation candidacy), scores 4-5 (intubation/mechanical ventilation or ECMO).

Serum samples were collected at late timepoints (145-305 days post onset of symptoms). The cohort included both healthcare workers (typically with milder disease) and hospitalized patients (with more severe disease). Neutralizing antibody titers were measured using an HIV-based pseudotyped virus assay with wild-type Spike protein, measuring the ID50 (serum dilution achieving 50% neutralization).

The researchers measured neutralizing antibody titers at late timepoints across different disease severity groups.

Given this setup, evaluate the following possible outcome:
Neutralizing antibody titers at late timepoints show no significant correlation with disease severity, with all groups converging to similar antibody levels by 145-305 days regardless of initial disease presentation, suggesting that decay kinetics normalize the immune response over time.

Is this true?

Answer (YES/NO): NO